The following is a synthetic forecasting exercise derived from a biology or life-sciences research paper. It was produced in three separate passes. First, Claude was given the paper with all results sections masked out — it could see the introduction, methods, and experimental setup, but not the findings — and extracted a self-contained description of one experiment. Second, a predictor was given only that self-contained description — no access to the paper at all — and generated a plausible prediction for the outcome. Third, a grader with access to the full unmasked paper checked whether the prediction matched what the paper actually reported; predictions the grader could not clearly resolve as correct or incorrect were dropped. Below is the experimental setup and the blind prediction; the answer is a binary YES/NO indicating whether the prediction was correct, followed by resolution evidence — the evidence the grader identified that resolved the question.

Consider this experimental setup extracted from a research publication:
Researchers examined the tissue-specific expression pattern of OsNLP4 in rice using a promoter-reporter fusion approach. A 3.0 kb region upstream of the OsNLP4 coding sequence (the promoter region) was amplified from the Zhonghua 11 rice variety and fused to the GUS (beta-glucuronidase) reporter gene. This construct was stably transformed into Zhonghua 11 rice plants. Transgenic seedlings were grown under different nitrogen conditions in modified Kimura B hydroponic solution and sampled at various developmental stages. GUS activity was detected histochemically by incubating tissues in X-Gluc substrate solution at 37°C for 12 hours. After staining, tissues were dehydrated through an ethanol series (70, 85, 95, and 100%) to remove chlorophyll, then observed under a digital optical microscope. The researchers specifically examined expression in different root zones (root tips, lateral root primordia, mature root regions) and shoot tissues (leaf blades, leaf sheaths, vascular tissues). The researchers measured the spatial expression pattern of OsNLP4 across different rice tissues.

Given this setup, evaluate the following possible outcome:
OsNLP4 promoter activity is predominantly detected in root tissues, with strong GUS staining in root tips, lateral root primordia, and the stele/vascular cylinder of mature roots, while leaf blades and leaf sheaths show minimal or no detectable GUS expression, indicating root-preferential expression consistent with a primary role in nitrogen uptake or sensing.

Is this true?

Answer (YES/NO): NO